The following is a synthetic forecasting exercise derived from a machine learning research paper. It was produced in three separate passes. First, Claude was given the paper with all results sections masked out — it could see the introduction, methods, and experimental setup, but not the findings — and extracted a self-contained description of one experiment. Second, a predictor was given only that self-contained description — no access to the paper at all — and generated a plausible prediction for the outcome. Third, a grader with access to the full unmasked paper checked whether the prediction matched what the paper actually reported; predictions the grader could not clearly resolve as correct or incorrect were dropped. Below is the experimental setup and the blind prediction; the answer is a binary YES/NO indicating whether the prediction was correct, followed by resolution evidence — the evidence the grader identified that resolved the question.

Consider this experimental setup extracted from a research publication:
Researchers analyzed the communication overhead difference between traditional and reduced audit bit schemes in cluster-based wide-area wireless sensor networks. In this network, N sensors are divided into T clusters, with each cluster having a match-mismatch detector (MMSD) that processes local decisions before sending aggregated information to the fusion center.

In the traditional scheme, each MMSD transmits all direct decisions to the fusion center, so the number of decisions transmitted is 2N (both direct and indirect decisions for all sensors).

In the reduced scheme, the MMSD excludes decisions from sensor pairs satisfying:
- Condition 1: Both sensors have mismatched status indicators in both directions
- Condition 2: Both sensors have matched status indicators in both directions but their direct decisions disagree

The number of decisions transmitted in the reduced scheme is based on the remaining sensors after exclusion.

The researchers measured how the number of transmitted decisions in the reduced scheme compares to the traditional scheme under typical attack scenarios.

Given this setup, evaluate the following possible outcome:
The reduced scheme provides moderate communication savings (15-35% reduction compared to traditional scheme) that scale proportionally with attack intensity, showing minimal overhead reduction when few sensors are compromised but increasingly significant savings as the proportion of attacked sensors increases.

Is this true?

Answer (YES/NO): NO